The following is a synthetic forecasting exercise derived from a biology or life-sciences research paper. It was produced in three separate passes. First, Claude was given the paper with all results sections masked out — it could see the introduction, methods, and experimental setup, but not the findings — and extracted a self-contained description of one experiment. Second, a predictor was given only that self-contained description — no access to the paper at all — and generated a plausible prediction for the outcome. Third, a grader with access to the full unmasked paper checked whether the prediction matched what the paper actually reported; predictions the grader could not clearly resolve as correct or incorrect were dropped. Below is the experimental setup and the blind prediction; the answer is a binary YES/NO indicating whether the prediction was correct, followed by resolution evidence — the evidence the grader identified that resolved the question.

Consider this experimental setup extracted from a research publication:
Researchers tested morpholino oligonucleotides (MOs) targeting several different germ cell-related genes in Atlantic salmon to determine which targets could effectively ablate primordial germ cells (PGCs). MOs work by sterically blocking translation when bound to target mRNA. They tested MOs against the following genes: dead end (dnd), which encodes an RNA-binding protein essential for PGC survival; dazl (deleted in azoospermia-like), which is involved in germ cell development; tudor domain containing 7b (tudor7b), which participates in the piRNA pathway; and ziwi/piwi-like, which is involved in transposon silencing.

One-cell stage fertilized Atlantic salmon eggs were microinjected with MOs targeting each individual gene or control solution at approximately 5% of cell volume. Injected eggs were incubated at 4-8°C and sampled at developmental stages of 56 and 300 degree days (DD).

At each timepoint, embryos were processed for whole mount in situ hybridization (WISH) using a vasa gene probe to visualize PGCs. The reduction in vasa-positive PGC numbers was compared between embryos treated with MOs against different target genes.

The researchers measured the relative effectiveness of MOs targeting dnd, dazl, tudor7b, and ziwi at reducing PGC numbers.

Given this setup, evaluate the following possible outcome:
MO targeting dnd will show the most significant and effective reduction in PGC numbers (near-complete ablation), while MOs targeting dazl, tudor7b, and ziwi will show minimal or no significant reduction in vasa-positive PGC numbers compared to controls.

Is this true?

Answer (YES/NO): NO